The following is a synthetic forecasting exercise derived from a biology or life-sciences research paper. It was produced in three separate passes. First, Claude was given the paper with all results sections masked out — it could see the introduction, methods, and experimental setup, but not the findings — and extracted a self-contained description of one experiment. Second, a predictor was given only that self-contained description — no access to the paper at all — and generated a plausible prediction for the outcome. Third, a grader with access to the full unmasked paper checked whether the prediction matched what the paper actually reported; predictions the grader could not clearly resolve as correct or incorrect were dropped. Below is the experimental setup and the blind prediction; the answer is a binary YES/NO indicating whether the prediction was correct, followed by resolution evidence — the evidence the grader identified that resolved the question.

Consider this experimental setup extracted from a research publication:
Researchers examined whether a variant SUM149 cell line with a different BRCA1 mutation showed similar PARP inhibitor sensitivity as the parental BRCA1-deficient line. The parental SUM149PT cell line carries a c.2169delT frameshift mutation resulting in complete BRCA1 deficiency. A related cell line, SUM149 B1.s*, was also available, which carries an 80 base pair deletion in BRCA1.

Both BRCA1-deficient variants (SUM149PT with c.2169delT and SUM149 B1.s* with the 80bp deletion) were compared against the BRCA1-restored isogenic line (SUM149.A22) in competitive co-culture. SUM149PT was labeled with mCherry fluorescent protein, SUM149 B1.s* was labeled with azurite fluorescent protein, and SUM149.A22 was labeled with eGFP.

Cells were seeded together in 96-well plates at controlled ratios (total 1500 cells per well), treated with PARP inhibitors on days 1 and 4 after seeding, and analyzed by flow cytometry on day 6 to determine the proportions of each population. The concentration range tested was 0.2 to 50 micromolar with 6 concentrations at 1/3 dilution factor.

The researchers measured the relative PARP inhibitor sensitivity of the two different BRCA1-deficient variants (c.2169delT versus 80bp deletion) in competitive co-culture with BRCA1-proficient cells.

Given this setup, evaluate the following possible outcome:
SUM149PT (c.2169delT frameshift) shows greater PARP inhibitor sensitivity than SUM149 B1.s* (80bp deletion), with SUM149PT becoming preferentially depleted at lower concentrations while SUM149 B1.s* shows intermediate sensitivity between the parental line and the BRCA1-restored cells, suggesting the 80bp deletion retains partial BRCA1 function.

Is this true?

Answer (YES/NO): NO